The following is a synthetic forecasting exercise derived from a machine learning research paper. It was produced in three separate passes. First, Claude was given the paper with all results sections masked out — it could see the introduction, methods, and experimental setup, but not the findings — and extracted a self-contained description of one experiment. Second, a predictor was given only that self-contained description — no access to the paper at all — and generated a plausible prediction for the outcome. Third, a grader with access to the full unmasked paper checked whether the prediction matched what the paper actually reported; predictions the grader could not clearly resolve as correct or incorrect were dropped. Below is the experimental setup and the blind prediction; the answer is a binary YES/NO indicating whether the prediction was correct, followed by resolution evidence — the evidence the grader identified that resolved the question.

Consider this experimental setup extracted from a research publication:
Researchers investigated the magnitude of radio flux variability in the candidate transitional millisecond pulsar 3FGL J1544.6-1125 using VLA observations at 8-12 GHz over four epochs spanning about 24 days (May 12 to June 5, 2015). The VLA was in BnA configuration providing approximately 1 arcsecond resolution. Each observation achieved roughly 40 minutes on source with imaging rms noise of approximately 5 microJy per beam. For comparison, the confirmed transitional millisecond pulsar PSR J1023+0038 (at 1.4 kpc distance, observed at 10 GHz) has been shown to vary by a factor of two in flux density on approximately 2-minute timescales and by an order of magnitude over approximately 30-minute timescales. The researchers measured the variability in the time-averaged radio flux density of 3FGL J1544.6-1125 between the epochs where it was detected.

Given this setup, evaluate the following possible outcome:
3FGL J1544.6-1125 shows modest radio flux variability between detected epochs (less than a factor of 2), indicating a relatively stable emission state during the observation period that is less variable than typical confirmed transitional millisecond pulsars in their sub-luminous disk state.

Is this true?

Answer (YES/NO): NO